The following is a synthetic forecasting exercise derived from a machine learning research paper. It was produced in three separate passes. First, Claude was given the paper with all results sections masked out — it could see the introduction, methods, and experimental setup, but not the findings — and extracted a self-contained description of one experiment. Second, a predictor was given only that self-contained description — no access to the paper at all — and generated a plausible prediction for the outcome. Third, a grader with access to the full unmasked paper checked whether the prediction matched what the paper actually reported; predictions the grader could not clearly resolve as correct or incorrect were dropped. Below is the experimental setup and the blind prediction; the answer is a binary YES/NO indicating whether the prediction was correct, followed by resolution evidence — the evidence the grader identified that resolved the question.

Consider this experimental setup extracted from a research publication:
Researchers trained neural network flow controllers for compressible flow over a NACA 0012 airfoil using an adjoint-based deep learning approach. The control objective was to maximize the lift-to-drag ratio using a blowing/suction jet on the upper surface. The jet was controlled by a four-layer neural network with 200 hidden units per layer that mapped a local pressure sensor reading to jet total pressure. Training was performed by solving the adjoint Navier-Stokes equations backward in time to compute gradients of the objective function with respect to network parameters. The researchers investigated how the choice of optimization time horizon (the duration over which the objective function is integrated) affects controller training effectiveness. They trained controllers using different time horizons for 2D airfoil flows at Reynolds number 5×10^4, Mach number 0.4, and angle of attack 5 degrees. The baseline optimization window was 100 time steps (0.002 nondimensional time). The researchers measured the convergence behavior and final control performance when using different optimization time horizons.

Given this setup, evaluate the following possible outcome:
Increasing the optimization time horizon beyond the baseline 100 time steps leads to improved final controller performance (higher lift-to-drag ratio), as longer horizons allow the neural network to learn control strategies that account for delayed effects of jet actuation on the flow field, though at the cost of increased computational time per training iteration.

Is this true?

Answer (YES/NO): NO